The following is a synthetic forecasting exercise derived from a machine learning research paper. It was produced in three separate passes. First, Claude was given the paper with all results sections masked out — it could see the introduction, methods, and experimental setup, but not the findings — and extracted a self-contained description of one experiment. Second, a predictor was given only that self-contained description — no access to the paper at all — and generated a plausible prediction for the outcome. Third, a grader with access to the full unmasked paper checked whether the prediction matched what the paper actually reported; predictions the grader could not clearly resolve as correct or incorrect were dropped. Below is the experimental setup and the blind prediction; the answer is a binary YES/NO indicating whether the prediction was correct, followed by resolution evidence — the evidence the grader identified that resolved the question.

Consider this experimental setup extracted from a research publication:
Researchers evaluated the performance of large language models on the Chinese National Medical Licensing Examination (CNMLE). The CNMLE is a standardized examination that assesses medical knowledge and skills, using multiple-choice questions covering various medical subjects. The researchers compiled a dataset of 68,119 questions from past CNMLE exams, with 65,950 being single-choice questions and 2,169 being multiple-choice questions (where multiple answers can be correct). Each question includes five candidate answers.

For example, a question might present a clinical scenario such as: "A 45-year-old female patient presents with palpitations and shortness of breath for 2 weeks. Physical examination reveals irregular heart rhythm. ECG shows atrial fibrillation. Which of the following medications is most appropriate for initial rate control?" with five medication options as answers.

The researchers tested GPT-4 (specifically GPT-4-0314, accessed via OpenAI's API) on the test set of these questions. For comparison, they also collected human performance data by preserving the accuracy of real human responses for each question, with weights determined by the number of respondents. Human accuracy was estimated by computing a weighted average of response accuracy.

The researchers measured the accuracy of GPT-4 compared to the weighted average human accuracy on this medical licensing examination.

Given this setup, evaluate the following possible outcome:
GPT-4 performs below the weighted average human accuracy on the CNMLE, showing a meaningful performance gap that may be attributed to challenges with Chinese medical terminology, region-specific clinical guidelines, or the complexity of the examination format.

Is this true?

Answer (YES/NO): YES